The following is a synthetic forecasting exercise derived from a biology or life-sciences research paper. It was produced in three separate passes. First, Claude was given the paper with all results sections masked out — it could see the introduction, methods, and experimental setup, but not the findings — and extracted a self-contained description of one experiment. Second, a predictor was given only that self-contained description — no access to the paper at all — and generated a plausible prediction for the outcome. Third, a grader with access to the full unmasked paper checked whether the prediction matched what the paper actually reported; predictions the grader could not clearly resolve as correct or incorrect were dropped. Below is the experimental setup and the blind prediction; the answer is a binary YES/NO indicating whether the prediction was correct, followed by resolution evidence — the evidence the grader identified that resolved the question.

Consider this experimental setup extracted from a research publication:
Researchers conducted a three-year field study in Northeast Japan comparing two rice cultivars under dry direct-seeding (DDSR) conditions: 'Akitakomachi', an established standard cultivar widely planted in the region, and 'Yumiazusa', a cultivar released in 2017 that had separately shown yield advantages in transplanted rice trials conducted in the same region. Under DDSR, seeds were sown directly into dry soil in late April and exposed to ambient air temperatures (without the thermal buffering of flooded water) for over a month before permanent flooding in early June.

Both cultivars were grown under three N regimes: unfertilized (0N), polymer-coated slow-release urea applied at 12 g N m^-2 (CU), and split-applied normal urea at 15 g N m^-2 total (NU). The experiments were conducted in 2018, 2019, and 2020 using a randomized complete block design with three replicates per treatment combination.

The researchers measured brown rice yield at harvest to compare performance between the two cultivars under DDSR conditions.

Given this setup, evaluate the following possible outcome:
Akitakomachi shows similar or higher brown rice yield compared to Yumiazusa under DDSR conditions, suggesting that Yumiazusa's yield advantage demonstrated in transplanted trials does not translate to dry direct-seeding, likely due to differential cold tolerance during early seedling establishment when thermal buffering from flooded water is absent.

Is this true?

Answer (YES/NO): NO